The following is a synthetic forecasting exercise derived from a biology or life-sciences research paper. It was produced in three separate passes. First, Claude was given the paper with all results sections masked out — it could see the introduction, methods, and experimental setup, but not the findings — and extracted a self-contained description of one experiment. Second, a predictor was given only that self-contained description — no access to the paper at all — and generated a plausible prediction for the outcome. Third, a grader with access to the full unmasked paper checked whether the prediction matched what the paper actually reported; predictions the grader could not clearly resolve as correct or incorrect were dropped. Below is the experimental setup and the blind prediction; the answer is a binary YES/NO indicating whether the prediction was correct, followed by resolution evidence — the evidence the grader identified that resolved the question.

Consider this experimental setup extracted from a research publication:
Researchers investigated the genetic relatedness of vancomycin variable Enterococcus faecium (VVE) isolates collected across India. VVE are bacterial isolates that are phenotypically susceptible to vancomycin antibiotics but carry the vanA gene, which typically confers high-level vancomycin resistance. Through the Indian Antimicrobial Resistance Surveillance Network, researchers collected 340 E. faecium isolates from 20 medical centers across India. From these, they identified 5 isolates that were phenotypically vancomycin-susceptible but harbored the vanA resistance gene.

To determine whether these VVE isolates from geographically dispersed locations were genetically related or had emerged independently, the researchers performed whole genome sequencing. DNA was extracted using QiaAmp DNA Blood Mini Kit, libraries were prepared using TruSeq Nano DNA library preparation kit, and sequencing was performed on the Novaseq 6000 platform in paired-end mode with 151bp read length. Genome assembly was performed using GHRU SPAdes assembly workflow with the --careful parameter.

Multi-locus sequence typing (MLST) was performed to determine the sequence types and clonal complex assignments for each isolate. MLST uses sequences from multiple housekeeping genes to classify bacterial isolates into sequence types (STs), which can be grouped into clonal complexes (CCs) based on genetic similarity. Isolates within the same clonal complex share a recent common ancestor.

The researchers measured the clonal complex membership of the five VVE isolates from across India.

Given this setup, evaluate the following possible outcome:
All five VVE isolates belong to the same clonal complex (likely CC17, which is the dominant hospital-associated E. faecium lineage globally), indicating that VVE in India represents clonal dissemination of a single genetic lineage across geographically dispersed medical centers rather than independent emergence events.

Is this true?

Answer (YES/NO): YES